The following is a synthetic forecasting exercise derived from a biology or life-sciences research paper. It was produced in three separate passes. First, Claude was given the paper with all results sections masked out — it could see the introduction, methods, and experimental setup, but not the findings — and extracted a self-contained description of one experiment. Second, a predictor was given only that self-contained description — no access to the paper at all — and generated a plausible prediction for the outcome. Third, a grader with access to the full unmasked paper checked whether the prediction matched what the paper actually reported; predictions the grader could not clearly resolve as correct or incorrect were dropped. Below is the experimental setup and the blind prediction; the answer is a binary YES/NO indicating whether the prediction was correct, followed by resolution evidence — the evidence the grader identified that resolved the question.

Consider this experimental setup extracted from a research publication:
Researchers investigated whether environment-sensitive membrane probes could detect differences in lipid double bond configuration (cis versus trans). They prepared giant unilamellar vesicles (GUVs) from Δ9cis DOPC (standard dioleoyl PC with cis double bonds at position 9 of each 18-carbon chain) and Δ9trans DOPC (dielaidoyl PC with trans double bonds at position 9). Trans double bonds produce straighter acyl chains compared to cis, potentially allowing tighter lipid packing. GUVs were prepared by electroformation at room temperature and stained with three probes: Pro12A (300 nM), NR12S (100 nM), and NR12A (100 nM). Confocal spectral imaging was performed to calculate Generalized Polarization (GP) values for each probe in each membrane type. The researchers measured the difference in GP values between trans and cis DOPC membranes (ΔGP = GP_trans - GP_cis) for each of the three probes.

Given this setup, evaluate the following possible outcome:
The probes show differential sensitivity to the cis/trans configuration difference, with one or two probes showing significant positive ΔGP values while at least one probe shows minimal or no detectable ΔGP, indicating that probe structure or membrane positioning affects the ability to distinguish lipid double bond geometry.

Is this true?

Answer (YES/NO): NO